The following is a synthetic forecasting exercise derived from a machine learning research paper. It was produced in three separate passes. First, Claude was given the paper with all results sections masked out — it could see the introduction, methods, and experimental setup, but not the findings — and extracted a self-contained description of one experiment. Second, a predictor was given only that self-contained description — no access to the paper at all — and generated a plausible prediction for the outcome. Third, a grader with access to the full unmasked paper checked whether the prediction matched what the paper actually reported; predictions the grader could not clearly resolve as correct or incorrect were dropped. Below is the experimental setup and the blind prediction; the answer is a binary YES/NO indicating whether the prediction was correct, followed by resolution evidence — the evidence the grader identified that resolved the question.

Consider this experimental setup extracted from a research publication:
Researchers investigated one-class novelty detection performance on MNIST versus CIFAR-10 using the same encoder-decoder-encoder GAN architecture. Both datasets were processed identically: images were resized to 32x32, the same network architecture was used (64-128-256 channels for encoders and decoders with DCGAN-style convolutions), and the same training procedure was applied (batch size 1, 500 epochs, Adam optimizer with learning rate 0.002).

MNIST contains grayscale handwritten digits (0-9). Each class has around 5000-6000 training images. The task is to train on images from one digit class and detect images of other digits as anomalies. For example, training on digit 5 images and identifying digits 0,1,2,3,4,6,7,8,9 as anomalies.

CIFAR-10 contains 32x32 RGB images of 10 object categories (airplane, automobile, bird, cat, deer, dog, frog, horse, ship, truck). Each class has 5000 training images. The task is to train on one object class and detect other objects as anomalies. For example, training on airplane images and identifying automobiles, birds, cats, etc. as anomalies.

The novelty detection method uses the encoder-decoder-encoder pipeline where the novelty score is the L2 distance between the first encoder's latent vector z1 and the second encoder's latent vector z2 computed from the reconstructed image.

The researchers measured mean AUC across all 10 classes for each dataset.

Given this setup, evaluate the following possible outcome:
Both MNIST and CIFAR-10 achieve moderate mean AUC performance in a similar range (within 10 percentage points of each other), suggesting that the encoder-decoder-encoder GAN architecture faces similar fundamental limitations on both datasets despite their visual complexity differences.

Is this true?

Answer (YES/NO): NO